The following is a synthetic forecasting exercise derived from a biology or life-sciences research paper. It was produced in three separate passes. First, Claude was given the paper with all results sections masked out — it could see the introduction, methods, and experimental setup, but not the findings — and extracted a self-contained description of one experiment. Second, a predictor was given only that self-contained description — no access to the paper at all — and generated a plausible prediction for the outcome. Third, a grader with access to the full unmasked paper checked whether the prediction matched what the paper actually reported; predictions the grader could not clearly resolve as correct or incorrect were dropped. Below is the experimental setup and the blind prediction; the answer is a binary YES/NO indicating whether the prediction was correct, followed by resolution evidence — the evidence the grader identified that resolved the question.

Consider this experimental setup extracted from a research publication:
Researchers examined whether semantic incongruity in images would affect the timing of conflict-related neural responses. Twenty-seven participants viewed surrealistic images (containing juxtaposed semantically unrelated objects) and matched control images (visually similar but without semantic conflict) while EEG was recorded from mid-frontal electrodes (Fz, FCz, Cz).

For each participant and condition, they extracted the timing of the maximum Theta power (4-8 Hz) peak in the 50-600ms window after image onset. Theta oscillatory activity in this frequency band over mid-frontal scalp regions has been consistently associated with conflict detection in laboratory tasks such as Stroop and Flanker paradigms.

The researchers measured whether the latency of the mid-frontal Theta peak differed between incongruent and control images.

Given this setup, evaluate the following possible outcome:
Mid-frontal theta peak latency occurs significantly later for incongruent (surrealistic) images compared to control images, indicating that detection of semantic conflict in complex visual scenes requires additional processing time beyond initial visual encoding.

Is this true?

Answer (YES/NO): YES